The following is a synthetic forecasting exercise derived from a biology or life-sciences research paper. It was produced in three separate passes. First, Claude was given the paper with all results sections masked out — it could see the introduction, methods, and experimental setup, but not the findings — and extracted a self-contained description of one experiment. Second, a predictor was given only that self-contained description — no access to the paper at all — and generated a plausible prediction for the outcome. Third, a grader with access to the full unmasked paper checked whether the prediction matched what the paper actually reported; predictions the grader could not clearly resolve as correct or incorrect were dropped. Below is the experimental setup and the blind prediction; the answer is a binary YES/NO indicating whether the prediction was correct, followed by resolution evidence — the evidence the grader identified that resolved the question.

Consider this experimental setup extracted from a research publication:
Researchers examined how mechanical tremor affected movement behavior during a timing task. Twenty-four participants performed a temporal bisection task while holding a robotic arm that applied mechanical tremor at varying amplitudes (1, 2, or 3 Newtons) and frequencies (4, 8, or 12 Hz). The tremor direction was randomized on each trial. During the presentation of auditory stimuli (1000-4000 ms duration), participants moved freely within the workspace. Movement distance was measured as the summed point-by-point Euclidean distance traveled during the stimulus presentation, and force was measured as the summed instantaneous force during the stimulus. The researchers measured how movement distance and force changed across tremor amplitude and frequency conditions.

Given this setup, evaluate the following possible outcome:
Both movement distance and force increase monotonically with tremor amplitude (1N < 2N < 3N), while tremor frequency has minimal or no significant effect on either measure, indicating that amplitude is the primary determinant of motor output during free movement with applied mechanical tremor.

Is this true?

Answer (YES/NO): NO